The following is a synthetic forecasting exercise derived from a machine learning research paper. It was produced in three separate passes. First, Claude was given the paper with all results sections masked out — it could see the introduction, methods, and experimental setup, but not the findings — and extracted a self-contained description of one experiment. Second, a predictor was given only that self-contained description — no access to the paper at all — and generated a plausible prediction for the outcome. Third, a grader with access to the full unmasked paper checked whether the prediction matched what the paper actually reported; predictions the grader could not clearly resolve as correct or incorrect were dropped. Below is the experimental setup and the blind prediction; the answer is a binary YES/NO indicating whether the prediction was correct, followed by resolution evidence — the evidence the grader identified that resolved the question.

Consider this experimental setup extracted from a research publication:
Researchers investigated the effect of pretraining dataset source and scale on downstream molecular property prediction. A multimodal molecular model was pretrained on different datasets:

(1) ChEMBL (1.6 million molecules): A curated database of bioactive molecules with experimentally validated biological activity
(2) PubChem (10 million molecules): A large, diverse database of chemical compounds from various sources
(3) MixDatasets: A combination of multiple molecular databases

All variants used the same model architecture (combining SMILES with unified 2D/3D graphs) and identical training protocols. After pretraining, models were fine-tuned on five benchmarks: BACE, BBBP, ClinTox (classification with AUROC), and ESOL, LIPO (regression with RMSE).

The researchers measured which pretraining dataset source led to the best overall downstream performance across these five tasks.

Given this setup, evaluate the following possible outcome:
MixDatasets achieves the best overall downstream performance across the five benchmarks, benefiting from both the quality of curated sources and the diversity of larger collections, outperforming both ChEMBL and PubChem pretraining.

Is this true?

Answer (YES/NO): NO